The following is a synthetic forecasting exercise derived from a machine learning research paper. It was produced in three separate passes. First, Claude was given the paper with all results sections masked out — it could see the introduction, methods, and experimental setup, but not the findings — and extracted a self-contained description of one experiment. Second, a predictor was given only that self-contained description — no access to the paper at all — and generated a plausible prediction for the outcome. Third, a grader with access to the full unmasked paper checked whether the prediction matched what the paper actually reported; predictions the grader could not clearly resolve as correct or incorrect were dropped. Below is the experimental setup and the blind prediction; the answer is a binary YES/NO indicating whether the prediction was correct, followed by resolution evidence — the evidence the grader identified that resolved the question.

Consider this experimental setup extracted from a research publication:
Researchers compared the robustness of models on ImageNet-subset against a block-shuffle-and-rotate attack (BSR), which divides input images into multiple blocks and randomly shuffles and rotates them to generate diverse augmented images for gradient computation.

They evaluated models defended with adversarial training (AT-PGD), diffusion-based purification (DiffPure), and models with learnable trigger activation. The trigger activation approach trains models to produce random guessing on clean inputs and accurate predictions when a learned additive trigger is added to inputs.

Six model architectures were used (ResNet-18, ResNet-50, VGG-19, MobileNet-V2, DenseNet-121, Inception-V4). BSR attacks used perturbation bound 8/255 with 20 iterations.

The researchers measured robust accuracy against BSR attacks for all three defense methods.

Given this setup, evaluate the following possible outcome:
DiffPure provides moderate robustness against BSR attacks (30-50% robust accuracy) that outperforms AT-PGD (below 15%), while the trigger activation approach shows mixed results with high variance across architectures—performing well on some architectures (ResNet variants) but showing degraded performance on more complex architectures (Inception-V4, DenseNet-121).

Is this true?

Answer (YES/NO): NO